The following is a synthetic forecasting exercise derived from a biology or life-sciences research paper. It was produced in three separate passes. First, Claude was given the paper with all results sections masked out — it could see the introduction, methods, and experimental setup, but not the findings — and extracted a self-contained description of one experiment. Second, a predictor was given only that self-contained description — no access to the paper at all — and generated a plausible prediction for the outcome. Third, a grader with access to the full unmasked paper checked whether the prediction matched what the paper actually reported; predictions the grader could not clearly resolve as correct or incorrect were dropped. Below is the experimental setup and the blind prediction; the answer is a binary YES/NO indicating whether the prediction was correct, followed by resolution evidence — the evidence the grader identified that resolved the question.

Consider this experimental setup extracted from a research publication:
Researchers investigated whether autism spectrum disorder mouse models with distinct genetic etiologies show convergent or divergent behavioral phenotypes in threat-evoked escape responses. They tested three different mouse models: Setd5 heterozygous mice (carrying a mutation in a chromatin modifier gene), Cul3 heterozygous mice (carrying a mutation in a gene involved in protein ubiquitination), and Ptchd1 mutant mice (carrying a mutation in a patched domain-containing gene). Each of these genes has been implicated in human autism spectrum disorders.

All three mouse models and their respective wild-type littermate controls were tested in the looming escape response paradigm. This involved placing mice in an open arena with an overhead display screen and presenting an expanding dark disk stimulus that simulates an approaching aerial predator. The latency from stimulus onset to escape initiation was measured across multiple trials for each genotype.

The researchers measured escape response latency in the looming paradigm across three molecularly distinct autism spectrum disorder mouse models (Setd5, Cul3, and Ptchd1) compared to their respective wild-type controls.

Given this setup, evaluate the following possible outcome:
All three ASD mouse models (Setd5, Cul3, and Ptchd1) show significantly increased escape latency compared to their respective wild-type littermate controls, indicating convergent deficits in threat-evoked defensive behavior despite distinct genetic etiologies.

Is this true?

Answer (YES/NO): YES